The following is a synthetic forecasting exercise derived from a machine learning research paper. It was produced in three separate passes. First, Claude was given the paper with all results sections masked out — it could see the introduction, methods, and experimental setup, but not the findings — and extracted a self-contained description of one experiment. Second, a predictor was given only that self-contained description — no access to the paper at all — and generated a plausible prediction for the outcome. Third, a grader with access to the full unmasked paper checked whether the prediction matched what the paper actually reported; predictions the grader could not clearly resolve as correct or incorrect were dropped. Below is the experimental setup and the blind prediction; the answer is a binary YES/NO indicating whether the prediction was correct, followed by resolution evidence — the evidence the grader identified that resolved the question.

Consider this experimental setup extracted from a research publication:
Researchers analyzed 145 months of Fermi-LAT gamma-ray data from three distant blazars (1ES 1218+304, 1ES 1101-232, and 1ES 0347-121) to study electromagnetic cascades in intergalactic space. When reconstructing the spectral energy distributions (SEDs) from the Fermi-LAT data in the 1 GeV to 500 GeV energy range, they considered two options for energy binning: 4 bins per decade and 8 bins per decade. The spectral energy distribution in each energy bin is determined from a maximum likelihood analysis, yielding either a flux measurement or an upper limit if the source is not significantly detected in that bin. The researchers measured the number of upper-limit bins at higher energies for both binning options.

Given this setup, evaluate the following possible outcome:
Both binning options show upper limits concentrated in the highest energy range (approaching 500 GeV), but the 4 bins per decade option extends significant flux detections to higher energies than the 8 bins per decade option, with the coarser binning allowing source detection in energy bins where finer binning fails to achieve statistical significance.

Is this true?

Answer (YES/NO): YES